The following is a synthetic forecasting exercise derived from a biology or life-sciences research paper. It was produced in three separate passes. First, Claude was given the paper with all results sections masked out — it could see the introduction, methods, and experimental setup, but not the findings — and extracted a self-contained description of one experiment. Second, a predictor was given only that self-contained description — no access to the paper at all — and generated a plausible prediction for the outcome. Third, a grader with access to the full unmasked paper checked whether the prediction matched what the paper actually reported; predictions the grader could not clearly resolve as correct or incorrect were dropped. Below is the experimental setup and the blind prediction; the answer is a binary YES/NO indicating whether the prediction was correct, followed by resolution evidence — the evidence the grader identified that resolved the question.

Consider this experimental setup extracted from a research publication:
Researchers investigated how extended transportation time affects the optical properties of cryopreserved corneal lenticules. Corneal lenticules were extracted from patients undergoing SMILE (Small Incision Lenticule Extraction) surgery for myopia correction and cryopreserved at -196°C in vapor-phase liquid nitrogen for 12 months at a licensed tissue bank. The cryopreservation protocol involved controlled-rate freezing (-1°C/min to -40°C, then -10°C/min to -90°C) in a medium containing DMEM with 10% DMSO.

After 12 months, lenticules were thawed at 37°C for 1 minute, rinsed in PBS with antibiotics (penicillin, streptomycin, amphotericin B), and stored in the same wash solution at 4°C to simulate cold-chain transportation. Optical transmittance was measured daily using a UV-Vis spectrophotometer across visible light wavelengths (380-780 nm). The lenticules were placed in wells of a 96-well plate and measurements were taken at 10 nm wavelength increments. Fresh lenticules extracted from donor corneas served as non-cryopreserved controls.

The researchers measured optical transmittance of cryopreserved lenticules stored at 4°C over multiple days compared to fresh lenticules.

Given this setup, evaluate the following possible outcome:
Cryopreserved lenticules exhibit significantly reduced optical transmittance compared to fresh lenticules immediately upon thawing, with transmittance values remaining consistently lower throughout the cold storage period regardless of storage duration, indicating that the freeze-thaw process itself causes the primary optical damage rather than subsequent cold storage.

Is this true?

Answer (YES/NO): NO